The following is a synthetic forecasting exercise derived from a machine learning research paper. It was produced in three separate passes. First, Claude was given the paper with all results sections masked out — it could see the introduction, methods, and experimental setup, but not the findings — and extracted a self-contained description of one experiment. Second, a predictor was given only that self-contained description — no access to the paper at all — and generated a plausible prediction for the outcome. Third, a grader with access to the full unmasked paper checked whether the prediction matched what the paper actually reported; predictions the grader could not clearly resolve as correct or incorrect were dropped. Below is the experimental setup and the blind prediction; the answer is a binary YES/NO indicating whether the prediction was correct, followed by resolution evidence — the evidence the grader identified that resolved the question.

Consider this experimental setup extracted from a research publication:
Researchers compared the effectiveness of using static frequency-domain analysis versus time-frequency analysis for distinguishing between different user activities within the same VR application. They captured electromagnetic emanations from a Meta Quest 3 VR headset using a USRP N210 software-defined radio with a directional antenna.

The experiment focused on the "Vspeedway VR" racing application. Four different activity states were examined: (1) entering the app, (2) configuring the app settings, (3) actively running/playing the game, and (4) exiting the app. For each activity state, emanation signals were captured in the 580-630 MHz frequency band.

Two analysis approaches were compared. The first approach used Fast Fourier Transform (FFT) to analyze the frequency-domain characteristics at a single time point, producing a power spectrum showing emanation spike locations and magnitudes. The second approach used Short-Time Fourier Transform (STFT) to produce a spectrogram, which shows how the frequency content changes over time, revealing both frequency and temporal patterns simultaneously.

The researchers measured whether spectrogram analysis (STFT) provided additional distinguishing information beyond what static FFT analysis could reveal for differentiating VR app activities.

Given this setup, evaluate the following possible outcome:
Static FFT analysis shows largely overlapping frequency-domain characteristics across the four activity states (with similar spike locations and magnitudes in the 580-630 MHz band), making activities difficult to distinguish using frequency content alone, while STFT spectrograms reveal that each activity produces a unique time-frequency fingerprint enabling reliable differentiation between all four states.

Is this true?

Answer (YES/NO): YES